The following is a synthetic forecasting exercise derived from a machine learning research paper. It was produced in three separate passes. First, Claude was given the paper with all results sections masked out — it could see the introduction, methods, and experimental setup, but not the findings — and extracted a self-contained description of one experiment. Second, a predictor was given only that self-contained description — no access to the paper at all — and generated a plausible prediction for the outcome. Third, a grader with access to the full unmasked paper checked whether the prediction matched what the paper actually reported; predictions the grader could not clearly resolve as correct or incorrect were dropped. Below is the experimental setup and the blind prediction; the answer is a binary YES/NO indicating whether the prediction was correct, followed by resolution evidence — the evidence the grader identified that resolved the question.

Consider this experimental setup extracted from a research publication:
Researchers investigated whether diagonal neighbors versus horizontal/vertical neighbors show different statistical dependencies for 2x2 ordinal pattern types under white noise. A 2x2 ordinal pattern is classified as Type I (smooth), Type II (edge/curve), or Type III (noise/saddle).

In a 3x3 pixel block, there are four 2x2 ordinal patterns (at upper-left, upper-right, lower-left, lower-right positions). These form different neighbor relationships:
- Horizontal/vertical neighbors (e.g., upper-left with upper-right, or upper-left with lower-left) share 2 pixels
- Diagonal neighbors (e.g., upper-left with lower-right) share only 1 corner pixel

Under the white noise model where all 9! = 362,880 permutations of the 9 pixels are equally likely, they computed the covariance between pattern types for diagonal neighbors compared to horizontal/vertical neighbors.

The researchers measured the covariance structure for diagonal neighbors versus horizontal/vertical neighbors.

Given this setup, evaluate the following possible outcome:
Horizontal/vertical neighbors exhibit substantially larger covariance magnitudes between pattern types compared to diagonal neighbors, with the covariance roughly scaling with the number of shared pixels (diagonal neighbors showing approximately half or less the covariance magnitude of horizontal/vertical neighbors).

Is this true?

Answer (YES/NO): NO